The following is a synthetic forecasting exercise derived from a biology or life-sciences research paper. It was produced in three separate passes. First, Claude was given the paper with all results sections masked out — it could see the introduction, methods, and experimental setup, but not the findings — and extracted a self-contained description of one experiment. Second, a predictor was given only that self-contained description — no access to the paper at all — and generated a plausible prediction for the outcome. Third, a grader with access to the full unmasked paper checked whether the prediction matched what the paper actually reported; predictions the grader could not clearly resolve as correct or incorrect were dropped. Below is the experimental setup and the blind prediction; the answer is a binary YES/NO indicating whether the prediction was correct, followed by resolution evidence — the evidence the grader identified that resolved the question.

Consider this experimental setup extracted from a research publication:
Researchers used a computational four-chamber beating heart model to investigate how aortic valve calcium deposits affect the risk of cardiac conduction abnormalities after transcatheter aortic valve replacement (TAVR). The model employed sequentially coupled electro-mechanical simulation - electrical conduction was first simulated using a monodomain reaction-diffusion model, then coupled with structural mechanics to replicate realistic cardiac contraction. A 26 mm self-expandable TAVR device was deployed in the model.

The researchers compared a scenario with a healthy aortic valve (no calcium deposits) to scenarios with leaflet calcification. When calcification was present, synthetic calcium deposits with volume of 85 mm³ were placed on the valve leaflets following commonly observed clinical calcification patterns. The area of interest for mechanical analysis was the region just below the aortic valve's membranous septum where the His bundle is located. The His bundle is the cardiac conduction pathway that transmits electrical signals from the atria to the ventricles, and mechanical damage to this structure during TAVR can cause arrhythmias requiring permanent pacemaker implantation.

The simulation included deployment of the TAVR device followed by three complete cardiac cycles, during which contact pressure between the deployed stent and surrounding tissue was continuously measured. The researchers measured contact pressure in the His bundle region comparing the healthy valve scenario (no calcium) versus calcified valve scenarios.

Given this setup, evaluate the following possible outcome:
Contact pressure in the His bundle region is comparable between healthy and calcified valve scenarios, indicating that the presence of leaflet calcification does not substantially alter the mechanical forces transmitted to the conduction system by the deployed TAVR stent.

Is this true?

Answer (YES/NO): NO